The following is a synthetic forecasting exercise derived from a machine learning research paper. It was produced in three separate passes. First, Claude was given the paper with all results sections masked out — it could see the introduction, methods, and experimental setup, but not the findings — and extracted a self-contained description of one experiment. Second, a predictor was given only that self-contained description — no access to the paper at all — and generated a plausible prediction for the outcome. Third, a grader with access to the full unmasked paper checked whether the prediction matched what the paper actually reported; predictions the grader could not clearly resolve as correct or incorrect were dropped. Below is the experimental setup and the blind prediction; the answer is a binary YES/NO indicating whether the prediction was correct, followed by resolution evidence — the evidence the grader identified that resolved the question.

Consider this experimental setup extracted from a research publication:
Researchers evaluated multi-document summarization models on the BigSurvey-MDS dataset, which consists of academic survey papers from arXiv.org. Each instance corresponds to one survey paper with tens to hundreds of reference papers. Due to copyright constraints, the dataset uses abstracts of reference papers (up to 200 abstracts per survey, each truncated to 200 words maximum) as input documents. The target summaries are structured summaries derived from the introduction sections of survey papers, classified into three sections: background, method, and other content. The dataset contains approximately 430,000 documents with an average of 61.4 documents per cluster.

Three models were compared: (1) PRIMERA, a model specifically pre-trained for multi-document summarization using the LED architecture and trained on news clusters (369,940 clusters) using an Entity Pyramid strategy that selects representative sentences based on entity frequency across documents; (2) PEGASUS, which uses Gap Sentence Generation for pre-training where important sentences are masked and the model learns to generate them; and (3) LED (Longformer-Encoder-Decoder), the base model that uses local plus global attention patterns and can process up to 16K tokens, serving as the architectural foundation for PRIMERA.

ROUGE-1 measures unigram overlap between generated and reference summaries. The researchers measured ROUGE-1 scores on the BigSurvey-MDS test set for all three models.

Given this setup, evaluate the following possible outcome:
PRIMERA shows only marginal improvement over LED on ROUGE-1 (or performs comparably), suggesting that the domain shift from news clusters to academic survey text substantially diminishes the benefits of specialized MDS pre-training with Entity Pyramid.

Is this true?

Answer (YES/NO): NO